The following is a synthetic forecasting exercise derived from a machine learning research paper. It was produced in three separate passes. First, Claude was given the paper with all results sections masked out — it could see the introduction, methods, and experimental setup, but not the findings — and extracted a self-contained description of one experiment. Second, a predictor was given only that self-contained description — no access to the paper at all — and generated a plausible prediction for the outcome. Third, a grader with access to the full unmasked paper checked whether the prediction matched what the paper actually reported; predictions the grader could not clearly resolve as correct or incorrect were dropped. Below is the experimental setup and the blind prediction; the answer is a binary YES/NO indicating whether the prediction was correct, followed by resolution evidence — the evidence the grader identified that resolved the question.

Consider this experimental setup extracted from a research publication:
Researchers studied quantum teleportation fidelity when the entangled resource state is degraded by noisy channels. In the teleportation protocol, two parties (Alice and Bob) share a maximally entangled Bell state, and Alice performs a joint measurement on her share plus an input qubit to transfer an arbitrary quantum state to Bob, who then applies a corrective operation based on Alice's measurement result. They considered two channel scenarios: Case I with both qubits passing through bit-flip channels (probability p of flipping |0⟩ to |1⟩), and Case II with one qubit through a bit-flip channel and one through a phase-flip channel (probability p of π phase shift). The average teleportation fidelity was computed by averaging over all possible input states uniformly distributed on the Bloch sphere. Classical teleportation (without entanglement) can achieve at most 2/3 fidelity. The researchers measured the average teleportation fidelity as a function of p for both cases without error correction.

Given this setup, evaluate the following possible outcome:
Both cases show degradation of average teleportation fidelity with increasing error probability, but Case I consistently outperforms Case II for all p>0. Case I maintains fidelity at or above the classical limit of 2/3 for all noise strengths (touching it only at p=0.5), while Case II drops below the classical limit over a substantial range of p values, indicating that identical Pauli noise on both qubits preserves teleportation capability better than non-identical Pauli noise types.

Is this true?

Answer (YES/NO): NO